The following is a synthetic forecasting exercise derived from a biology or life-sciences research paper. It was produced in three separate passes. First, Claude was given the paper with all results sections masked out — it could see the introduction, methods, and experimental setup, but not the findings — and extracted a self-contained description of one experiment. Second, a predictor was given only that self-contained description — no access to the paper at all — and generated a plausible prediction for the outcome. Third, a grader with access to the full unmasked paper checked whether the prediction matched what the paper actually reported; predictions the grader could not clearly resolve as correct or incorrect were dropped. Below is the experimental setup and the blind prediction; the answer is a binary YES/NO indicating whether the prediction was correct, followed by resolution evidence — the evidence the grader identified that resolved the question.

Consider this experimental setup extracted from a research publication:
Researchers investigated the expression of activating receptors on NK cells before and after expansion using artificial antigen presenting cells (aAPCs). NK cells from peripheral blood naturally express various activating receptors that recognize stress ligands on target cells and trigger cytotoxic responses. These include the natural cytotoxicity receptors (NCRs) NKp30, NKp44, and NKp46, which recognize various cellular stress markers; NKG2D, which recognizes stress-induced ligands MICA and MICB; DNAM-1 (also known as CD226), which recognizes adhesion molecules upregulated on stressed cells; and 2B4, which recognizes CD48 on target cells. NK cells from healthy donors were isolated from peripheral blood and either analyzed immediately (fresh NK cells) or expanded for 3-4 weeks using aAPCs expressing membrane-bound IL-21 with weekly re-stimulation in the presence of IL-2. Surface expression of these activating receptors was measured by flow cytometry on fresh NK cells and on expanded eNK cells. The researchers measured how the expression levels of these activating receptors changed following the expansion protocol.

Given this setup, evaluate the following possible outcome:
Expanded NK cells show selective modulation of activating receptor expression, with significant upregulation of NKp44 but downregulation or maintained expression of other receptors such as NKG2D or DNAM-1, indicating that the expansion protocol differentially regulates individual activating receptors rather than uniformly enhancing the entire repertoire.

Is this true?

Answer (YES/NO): NO